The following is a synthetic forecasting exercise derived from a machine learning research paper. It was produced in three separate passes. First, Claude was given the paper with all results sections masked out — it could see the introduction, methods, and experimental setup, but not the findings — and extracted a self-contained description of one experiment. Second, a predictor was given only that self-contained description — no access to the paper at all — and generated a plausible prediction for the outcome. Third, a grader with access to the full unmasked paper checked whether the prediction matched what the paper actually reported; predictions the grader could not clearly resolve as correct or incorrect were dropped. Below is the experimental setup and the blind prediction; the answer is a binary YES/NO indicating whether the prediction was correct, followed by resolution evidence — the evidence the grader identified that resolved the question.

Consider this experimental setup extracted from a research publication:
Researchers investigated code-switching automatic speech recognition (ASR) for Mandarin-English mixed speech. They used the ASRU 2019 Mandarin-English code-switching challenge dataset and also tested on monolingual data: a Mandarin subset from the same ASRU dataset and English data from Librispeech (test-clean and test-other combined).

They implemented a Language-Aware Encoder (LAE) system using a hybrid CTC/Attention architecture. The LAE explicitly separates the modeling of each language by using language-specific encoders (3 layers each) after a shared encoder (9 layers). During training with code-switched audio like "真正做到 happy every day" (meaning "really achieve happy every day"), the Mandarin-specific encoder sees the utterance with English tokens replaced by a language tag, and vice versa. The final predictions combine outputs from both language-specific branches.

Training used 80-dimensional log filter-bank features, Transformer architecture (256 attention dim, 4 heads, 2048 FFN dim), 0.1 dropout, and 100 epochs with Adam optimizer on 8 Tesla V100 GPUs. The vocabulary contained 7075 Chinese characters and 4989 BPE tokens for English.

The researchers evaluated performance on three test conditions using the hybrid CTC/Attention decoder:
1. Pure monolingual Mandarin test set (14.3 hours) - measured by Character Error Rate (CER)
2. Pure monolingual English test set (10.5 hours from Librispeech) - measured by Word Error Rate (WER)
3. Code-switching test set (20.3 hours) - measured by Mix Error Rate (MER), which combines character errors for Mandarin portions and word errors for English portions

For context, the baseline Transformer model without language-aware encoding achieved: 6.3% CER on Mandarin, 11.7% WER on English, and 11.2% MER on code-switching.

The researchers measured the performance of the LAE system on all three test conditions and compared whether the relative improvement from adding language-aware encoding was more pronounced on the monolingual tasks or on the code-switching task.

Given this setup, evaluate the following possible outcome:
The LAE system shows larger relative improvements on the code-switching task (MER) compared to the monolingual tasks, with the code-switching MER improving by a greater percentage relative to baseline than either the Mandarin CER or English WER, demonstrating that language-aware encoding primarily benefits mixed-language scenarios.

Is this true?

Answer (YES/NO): NO